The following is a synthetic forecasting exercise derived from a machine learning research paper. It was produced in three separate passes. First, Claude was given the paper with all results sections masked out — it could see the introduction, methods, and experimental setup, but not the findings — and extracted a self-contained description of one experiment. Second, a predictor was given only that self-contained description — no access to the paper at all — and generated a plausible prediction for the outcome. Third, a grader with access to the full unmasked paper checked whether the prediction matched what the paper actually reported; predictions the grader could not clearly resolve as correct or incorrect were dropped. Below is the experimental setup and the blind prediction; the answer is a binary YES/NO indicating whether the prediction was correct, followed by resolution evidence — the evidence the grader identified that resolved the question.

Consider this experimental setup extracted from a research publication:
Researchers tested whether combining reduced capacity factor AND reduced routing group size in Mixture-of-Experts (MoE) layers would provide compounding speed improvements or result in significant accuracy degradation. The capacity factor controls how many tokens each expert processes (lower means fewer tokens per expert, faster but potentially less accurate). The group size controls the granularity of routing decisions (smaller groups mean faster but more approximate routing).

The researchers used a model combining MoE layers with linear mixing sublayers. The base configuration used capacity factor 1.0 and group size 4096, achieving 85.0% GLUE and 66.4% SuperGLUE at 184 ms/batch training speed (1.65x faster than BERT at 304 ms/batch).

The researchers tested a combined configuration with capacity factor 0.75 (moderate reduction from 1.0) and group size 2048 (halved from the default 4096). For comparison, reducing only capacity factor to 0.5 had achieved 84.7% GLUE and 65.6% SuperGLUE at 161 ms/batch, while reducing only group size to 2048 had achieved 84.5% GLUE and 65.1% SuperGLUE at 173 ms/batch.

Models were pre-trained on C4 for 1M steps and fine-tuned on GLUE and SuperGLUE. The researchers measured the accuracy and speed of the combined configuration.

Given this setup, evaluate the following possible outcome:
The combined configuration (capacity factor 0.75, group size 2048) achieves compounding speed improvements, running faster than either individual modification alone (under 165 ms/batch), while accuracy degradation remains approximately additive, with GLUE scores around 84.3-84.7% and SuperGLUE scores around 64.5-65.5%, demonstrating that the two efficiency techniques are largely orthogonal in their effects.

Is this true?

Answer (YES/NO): NO